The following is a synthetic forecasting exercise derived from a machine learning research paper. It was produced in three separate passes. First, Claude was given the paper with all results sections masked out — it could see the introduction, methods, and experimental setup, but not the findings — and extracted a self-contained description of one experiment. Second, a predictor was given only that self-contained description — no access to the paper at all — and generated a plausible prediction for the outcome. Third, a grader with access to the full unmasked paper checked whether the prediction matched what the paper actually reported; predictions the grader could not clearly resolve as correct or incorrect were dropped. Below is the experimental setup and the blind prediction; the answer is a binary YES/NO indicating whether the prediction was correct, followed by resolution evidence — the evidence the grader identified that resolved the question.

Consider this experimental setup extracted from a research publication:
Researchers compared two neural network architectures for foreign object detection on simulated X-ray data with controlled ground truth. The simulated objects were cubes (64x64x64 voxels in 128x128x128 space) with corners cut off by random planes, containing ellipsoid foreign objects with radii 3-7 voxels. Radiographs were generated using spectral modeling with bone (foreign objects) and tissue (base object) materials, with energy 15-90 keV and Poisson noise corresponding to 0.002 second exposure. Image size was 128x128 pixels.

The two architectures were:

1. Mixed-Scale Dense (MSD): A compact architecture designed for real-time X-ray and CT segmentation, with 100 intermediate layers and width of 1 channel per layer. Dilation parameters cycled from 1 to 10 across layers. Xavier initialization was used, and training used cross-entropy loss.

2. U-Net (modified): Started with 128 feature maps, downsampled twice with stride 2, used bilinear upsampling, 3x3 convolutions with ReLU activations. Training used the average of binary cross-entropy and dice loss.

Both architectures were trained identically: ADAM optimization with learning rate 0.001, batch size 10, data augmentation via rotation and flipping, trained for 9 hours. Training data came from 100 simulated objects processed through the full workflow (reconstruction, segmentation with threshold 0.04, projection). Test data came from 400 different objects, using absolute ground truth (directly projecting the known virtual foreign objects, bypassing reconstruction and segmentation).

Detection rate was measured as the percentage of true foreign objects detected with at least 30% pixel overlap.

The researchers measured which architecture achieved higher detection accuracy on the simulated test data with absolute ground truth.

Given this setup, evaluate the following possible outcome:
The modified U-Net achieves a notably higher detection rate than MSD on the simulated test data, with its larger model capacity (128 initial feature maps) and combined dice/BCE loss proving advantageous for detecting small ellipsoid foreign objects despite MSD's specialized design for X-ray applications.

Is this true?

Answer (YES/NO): NO